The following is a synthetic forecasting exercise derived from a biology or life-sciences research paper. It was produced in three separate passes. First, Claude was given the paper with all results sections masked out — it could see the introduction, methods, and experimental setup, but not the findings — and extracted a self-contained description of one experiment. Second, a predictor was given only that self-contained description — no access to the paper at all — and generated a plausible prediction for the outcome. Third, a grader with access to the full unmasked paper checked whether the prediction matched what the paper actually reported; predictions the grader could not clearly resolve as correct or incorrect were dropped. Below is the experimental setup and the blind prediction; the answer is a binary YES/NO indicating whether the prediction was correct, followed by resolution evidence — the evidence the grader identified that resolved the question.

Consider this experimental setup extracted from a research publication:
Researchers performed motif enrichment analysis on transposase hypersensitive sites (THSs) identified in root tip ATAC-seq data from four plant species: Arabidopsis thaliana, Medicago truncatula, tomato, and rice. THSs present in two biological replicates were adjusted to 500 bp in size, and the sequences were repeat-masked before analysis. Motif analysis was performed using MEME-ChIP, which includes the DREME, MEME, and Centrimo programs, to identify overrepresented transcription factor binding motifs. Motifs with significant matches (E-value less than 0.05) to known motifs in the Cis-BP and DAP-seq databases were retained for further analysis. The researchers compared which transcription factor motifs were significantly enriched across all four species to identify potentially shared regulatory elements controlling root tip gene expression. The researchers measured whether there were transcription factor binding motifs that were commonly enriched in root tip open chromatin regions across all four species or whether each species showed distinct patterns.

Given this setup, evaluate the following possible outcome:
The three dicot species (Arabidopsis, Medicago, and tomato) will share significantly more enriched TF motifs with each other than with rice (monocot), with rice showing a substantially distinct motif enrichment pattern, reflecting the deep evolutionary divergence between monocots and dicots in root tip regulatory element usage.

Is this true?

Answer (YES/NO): NO